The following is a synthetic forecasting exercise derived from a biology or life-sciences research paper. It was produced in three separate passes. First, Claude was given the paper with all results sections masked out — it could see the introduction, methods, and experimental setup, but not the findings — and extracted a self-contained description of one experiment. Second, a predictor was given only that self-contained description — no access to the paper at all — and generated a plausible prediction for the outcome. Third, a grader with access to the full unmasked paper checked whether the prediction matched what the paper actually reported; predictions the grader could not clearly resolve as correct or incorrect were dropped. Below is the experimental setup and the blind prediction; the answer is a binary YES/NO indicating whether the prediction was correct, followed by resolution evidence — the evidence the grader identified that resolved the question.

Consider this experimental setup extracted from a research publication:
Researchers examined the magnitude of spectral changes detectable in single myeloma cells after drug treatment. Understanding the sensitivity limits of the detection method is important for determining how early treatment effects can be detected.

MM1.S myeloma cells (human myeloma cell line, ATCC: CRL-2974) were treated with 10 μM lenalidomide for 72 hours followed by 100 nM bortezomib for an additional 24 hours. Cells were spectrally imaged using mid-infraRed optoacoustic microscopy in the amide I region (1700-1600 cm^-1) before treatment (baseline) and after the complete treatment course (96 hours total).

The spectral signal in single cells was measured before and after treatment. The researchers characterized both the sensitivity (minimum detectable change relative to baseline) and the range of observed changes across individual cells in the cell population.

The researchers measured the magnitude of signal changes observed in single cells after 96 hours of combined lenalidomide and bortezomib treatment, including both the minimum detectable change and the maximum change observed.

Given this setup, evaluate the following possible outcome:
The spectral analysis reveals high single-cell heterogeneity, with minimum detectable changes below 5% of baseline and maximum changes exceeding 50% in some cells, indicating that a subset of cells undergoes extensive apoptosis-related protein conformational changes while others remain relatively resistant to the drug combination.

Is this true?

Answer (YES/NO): NO